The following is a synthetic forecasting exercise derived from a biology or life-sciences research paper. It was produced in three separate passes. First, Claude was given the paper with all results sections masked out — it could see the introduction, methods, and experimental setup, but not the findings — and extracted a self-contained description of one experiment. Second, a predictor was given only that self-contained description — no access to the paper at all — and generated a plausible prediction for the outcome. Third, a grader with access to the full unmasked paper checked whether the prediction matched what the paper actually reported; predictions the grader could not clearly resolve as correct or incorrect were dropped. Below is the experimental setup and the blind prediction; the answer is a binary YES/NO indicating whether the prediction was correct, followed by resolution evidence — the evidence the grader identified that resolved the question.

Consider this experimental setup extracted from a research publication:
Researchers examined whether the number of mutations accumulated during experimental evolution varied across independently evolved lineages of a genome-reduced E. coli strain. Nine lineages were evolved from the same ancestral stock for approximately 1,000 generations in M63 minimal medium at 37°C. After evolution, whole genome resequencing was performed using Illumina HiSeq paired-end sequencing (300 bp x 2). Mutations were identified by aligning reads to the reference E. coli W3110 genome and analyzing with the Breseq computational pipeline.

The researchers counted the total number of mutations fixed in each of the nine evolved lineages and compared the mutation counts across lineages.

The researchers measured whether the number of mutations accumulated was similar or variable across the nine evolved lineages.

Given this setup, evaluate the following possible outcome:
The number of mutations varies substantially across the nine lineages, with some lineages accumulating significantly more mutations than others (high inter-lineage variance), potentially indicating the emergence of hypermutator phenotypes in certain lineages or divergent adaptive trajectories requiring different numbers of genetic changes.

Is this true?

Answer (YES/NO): YES